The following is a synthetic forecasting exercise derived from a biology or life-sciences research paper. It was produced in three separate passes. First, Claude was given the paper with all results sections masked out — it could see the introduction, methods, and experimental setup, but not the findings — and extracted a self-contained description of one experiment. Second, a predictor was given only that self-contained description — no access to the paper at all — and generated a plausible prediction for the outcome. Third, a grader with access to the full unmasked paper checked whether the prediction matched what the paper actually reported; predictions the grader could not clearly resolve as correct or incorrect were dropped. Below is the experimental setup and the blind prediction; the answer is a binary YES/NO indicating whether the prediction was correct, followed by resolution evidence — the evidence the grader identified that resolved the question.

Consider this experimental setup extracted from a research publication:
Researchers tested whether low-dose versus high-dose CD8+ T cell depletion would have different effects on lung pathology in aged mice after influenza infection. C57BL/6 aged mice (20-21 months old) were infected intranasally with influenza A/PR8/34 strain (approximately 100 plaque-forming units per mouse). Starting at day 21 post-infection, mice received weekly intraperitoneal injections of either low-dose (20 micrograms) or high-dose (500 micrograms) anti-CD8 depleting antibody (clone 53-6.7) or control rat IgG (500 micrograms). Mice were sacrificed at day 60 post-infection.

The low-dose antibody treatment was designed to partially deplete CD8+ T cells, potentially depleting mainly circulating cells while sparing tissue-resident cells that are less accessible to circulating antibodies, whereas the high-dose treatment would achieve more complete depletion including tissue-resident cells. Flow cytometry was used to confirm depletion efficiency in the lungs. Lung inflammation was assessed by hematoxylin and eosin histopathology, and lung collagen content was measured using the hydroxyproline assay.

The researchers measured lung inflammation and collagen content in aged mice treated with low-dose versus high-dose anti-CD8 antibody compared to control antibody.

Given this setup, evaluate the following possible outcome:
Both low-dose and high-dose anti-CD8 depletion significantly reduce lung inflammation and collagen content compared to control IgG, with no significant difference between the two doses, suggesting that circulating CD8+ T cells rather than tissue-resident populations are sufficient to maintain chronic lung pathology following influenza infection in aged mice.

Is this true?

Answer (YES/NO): NO